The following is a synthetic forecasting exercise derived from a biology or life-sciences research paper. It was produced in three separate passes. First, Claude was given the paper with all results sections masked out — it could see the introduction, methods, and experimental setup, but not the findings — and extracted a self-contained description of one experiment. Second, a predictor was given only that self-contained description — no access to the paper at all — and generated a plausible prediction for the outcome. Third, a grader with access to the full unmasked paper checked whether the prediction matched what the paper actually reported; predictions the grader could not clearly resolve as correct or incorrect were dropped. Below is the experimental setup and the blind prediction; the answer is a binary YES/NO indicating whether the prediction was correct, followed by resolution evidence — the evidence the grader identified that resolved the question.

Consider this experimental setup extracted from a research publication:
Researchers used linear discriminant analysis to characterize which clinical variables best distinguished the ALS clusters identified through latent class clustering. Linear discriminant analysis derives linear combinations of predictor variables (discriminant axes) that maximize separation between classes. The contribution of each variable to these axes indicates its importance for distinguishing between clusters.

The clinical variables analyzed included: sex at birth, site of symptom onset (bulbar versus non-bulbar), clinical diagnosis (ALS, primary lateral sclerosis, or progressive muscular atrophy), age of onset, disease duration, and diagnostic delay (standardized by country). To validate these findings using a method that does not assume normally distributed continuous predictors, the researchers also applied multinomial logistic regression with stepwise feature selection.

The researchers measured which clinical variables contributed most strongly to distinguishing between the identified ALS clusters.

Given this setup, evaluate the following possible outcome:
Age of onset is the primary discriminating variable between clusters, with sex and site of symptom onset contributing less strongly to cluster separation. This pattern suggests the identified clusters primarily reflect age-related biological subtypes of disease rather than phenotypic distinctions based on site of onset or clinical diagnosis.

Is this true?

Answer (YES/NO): NO